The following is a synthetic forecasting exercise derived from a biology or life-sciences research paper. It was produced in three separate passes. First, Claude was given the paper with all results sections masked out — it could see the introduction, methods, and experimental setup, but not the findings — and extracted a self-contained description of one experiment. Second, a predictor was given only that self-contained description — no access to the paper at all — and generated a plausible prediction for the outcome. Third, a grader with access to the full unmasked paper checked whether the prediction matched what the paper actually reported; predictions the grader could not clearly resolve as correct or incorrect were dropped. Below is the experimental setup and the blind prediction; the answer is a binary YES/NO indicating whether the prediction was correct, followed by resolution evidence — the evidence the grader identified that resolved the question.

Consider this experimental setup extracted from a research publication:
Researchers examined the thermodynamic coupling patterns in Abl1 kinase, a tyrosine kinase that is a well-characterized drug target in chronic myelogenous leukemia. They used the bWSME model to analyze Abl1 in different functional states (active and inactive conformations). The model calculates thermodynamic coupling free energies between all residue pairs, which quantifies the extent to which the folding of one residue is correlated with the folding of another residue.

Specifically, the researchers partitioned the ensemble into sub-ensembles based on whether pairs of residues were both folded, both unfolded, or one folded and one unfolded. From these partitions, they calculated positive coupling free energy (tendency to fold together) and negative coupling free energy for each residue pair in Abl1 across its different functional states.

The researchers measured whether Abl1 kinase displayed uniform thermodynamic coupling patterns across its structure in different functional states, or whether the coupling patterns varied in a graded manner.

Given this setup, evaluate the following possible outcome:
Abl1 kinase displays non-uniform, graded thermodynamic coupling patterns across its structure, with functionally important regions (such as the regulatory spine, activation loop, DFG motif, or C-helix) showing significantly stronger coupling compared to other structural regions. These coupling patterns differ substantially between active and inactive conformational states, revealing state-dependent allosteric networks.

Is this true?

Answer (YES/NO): YES